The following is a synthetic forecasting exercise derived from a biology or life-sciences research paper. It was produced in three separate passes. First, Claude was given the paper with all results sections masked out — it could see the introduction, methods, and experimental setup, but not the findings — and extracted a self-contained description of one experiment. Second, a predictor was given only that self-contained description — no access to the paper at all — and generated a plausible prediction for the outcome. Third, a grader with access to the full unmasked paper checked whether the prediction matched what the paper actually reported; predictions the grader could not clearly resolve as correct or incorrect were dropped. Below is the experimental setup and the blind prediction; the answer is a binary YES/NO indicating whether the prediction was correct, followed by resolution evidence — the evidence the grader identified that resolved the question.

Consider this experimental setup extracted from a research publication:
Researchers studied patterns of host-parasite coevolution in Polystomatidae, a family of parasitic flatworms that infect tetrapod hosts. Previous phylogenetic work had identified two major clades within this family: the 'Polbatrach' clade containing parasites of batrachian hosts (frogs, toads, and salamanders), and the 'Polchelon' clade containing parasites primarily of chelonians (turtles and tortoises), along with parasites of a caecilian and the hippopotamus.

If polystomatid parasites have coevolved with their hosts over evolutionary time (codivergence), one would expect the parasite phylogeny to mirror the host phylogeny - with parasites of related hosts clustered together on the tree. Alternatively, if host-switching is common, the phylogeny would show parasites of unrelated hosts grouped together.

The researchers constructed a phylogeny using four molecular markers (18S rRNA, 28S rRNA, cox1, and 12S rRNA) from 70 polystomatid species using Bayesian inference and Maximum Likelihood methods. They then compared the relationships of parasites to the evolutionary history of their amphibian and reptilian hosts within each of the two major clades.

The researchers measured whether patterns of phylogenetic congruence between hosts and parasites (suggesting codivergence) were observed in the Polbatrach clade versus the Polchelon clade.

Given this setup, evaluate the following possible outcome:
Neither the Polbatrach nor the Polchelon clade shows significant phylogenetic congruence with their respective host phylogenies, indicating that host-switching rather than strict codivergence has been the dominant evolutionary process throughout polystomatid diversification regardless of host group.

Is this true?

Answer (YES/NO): NO